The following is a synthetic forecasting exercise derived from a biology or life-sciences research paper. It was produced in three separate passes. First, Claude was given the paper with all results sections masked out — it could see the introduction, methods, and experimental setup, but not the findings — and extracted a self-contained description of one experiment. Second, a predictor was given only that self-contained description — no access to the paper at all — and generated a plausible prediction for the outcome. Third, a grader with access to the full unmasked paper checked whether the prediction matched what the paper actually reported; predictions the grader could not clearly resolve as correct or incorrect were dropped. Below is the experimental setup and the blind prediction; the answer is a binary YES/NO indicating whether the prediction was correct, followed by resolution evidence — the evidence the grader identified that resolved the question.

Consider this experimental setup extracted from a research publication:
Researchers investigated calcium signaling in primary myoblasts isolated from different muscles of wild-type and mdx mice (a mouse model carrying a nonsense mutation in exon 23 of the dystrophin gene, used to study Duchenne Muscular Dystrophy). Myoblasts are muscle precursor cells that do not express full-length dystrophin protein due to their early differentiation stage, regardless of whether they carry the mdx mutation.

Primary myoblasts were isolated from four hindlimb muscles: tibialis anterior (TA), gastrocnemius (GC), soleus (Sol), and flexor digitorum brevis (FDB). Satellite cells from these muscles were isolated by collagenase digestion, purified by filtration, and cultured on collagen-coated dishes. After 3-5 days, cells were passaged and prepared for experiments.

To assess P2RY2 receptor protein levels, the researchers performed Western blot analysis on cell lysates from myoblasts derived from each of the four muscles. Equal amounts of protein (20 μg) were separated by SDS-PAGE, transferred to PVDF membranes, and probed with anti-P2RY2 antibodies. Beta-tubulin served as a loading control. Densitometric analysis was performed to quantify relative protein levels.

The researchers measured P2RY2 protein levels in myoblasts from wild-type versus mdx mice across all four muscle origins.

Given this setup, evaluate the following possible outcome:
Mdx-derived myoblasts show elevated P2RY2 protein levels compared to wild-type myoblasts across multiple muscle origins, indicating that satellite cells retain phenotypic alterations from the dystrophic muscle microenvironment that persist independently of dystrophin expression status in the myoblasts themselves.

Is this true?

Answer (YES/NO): YES